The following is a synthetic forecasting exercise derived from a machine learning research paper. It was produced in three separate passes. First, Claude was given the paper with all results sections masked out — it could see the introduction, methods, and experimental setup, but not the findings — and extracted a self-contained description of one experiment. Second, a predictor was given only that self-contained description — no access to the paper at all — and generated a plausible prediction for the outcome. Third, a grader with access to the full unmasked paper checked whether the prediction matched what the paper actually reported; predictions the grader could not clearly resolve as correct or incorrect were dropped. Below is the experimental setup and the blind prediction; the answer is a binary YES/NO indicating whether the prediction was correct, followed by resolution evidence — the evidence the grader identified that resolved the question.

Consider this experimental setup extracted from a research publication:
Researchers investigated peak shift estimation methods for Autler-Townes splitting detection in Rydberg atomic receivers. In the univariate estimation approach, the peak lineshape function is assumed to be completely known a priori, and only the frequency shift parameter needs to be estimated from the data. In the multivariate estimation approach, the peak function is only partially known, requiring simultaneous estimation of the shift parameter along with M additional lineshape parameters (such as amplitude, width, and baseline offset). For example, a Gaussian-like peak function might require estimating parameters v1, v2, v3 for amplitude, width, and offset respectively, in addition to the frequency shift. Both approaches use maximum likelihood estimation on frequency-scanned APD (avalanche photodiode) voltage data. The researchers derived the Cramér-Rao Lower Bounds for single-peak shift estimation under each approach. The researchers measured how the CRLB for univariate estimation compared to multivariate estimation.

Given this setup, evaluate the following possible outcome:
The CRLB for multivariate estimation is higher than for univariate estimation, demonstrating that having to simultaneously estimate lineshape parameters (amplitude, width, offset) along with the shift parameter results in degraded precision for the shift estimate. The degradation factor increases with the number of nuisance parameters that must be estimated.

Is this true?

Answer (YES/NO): YES